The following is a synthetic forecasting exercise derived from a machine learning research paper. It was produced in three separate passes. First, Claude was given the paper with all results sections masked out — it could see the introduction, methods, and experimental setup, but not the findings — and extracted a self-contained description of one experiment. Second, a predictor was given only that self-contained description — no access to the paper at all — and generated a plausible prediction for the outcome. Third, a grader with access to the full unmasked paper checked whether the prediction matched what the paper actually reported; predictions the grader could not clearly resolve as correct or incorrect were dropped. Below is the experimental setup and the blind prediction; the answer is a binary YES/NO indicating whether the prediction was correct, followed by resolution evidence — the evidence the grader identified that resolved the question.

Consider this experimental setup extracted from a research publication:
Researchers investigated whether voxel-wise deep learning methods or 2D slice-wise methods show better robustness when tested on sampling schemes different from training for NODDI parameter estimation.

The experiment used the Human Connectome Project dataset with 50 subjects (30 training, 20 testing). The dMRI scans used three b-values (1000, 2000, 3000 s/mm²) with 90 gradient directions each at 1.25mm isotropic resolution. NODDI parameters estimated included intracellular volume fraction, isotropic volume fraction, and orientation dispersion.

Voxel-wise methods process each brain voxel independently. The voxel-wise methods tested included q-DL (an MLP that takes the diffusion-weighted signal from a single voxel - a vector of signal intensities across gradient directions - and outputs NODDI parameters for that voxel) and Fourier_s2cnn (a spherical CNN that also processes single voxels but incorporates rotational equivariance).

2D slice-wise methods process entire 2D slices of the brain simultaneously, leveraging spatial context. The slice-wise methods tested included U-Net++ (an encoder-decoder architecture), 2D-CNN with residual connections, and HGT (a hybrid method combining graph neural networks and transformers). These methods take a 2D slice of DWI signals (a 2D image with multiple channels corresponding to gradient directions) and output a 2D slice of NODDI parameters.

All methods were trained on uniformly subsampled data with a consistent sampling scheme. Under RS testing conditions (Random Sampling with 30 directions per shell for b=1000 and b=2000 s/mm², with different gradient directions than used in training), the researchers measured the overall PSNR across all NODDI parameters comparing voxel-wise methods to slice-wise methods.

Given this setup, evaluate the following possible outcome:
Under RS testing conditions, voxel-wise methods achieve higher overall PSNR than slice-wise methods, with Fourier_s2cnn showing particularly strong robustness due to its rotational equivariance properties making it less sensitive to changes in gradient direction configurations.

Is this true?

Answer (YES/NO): NO